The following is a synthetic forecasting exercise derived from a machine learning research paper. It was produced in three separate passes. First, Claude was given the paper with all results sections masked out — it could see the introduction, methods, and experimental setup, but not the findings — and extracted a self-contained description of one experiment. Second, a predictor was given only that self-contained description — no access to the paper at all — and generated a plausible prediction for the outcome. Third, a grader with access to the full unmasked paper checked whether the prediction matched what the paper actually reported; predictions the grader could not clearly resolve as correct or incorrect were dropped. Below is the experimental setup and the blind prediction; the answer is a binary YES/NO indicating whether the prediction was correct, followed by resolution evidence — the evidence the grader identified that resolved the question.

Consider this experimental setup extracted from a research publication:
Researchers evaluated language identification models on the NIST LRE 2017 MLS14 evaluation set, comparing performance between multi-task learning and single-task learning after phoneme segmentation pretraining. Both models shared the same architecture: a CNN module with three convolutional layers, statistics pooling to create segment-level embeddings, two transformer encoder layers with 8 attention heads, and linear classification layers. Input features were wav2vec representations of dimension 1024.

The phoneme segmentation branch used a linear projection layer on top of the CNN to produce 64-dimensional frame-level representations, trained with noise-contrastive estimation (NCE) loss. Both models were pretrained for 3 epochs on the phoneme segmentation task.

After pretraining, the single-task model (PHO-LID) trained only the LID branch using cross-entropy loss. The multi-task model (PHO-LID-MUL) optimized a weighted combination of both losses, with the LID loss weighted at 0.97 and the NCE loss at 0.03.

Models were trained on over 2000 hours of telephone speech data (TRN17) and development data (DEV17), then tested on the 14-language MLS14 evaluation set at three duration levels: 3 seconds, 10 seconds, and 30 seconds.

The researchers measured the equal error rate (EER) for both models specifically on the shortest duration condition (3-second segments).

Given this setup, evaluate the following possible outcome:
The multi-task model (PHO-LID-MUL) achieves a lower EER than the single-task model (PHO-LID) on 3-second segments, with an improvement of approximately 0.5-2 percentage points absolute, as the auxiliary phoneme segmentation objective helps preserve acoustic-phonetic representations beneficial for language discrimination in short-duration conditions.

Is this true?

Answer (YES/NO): NO